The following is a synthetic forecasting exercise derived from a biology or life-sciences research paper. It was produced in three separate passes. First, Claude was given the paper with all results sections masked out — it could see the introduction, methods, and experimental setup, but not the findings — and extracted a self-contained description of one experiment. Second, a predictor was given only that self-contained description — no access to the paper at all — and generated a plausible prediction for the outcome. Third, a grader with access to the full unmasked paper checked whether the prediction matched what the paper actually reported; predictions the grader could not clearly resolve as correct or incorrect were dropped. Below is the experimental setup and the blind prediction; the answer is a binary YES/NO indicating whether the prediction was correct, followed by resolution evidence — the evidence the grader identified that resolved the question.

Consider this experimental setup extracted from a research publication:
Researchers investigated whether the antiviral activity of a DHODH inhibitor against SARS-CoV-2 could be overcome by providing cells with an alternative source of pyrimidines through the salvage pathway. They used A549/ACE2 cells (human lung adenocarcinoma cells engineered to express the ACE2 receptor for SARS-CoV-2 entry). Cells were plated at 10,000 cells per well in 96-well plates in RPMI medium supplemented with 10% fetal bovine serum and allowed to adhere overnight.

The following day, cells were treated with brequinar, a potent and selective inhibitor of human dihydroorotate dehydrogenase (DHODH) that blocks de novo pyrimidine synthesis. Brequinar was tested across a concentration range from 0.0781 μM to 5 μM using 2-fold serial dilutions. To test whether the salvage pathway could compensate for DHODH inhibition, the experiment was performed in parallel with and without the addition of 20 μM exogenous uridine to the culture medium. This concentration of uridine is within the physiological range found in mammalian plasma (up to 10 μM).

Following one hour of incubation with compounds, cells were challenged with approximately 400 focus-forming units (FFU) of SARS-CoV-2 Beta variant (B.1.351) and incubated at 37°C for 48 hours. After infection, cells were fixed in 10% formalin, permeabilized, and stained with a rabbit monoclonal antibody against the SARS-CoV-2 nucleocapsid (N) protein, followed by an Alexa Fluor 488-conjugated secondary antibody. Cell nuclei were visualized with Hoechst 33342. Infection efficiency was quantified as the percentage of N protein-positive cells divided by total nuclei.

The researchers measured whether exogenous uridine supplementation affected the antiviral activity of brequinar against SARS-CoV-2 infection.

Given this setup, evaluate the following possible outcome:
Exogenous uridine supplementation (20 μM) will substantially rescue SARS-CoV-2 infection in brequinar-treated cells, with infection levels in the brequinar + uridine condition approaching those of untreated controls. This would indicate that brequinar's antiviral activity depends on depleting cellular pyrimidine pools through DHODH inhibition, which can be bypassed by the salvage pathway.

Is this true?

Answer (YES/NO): YES